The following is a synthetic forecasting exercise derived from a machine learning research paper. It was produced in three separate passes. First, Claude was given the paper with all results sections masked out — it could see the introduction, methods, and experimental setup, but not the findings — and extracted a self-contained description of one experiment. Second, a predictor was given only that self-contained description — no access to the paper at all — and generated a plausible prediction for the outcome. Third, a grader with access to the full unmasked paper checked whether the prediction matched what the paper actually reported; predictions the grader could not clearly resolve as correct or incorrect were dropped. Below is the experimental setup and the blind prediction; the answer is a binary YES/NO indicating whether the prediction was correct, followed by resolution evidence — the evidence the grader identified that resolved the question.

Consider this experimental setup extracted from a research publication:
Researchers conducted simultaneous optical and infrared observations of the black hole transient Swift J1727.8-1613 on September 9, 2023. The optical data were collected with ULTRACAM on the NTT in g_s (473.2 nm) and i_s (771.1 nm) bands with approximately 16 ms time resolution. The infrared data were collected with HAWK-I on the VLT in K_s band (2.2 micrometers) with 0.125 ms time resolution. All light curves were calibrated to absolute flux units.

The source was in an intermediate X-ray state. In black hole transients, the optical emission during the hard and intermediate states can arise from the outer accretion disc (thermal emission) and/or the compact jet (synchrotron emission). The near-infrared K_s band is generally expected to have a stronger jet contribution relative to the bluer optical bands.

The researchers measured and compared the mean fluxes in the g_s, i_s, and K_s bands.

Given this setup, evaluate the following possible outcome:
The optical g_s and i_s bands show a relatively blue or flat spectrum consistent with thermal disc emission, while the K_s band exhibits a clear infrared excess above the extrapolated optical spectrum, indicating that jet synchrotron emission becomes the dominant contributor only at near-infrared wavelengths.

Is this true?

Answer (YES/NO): NO